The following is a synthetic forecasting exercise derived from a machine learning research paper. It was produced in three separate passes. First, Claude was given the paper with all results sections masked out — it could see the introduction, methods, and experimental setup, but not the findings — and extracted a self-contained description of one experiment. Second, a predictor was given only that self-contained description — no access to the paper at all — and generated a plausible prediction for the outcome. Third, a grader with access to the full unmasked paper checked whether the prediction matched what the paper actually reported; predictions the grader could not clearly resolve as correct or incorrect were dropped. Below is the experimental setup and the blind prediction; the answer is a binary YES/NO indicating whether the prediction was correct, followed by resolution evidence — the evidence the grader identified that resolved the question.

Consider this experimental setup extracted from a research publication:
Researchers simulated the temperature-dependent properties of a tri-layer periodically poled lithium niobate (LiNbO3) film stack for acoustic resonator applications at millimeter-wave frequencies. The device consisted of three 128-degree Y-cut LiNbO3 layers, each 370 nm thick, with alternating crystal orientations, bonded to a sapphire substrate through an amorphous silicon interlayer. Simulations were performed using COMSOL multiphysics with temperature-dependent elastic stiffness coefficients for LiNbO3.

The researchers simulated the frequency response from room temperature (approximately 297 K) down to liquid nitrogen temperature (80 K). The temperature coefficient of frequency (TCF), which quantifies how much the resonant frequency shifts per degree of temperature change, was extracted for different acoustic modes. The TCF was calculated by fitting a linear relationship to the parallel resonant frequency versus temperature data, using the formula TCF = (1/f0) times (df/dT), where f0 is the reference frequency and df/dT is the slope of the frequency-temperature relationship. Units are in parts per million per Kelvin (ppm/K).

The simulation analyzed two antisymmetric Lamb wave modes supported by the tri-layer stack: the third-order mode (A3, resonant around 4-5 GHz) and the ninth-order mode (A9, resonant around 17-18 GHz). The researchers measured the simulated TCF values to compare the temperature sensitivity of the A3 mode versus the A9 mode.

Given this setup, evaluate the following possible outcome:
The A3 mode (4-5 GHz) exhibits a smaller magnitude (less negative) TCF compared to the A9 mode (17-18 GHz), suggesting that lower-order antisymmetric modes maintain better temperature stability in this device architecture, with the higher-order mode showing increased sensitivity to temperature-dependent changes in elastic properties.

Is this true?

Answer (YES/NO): YES